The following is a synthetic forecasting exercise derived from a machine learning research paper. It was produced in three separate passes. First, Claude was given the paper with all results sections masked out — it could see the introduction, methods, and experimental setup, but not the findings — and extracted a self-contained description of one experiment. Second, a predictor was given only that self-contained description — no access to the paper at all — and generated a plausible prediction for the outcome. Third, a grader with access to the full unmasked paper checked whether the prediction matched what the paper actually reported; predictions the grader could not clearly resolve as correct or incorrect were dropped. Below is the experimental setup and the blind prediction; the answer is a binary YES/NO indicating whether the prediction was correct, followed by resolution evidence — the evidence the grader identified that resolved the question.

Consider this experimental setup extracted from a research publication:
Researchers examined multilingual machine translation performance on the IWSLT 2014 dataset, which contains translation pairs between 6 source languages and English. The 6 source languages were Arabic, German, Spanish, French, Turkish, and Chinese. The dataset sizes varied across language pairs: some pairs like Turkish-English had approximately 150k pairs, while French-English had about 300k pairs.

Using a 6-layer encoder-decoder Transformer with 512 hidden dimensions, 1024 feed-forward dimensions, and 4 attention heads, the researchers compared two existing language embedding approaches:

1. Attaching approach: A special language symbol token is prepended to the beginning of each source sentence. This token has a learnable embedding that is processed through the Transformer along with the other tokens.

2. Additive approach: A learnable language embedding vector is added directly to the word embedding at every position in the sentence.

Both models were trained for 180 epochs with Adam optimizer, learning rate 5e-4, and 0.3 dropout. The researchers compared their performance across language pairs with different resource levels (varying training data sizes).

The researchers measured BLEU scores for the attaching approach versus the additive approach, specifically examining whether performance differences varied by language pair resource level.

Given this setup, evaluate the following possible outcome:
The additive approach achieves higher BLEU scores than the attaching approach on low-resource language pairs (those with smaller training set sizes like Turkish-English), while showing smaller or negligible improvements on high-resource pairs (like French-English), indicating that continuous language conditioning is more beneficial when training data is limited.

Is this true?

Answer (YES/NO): NO